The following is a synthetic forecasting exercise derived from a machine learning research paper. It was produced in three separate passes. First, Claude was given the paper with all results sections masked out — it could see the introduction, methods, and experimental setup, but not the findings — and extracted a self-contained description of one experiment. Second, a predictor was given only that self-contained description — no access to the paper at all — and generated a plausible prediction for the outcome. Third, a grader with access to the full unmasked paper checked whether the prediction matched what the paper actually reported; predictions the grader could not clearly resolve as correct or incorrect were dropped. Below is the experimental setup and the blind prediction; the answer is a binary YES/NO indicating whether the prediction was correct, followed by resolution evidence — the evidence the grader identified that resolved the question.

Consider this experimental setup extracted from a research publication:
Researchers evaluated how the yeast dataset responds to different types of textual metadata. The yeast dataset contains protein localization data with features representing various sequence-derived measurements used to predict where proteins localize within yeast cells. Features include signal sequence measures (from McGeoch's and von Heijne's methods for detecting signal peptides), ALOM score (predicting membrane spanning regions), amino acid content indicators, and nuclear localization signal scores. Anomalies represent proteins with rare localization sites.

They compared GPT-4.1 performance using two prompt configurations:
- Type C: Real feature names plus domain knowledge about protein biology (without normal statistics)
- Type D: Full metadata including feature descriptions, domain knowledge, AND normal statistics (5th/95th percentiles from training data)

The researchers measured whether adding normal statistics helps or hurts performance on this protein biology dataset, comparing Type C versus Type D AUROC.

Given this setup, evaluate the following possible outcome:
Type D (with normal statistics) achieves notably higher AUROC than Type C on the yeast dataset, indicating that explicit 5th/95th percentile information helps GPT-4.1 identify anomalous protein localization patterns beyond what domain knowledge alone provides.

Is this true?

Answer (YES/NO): YES